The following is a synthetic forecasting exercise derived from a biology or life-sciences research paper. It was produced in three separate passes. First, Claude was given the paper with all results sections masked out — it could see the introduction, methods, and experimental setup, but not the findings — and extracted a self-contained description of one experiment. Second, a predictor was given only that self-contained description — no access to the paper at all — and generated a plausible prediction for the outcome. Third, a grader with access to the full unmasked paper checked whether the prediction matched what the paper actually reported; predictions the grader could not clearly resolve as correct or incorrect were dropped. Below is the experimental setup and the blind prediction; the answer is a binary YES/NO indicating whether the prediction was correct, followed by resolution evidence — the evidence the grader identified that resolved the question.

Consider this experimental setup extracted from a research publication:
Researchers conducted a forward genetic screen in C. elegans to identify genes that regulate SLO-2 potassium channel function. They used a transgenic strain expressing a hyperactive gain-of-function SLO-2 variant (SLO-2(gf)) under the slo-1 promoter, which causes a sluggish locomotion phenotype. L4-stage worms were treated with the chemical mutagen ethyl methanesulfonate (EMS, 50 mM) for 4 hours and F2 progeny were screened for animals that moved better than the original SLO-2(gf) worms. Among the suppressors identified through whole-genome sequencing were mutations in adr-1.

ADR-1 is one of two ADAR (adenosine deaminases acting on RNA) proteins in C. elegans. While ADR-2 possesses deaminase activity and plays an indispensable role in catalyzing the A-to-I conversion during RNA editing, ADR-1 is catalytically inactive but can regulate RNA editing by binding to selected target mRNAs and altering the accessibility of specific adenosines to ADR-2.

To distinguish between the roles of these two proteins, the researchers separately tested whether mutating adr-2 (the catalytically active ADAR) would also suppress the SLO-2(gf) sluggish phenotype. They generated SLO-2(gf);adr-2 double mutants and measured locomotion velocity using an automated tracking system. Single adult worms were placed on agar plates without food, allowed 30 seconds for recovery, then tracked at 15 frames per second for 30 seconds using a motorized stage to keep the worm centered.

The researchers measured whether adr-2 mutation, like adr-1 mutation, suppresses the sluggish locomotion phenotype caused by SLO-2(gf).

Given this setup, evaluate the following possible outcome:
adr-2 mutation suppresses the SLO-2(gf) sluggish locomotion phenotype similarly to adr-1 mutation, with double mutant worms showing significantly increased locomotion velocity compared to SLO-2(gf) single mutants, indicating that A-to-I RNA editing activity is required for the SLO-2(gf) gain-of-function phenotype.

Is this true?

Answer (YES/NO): YES